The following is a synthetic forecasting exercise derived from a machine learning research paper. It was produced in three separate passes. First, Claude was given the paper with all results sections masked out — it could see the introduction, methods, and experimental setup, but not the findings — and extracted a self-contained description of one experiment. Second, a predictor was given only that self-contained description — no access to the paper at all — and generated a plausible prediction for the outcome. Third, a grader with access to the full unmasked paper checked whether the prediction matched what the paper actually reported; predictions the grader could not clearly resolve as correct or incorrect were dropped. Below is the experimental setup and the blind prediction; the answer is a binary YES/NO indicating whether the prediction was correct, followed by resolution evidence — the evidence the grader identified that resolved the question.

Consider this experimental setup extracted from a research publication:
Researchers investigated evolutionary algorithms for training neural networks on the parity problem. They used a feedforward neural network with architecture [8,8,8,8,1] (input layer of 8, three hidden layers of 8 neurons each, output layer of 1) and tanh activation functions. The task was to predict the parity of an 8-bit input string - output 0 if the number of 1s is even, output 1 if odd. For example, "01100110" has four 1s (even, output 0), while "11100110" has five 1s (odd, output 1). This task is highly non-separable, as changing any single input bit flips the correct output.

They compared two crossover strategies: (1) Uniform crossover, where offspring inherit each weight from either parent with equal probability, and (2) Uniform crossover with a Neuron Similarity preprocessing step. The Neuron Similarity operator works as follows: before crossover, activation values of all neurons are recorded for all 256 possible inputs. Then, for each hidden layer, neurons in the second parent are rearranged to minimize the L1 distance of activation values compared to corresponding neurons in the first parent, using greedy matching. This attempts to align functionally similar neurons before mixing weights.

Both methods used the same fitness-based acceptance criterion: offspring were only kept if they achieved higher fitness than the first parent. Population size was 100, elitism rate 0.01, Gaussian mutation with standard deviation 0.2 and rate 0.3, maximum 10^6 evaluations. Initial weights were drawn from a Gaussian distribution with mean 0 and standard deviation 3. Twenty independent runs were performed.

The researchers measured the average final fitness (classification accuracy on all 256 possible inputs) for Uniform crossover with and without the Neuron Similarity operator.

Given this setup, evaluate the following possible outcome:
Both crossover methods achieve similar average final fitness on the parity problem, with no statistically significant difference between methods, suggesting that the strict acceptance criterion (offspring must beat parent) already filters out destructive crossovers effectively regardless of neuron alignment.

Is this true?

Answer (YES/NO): YES